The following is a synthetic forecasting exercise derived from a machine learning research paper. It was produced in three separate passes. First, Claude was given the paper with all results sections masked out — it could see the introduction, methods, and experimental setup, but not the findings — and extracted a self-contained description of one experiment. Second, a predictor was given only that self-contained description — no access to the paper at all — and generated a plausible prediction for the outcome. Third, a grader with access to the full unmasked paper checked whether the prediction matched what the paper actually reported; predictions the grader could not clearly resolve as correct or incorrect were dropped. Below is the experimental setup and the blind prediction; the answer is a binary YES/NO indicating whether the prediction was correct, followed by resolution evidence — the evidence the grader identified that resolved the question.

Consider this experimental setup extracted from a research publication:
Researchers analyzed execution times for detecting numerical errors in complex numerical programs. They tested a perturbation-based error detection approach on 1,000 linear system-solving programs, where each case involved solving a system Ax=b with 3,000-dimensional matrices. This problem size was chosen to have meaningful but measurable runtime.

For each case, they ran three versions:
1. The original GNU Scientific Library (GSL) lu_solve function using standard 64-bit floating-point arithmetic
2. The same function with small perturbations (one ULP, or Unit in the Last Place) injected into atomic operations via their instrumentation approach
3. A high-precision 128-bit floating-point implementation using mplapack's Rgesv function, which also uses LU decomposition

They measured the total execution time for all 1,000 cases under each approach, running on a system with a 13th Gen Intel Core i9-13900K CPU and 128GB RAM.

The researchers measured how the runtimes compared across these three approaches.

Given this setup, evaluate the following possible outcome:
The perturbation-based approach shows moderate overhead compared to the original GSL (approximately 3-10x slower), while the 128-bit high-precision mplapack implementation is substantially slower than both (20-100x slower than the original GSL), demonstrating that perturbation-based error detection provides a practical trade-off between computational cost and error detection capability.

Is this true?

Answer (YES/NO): NO